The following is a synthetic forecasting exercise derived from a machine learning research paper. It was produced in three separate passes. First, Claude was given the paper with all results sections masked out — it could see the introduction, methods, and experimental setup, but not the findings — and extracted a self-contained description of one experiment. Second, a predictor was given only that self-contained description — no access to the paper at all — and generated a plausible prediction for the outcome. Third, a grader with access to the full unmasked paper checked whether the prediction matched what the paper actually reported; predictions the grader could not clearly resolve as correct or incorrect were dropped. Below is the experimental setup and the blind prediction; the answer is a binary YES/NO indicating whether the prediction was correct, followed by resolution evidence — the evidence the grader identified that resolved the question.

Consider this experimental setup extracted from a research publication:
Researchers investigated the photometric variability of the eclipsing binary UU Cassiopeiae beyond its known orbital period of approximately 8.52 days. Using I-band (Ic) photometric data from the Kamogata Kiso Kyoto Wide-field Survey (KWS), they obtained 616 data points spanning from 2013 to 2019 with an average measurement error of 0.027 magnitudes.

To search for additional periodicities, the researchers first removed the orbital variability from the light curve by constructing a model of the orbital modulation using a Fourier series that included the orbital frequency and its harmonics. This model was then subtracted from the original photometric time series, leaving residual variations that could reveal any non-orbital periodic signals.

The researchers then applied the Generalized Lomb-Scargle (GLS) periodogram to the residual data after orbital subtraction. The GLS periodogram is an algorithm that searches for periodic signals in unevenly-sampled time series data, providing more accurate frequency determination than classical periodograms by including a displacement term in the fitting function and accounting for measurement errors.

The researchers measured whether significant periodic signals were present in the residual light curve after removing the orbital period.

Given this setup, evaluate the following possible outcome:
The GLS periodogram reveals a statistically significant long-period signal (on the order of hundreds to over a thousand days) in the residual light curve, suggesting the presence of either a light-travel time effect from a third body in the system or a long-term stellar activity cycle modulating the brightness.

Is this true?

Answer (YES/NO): NO